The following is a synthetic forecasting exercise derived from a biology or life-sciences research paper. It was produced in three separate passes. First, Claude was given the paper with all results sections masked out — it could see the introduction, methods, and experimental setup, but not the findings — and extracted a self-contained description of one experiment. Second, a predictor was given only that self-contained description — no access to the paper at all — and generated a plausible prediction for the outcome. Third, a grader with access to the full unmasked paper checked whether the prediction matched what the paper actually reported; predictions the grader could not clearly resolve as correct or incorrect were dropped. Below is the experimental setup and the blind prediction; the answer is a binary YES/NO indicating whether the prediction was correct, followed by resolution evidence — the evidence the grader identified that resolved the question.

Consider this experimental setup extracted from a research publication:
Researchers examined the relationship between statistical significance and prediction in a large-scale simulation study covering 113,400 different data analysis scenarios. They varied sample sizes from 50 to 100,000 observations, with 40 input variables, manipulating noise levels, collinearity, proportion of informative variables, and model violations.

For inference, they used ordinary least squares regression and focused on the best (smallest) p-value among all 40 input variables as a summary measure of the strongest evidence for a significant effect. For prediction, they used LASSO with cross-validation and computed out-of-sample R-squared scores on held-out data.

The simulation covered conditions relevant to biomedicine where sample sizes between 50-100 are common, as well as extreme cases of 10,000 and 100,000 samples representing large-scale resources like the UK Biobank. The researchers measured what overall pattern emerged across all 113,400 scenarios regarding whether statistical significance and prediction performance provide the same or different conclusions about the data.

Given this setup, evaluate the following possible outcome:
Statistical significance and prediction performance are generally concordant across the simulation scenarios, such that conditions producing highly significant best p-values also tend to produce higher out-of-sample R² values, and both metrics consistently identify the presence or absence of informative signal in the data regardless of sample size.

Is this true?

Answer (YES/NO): NO